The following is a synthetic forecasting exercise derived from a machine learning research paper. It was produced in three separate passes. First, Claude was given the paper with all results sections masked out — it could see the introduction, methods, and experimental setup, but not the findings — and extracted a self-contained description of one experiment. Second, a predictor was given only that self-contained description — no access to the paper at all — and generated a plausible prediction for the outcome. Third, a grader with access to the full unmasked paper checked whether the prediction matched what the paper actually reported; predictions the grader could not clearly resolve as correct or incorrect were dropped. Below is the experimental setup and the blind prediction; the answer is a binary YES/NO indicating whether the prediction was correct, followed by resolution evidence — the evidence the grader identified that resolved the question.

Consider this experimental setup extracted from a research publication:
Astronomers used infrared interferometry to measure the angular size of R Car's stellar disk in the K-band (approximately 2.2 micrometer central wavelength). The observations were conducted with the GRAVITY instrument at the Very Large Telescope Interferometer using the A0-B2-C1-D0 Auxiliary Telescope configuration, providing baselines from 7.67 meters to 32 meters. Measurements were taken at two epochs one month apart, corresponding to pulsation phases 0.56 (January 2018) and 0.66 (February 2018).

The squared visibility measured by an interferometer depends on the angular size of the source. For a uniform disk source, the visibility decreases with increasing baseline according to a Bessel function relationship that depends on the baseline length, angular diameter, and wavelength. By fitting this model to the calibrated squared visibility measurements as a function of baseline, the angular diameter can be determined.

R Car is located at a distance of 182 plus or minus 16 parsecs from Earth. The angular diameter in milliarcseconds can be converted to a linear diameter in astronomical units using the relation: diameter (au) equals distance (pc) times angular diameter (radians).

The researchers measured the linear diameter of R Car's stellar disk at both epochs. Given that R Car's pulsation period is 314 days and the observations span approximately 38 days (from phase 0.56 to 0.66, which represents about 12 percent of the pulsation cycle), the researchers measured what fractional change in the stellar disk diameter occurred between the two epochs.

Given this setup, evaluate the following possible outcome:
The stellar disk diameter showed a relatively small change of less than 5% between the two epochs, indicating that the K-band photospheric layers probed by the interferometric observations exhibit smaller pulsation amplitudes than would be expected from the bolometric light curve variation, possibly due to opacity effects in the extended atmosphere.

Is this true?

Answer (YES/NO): NO